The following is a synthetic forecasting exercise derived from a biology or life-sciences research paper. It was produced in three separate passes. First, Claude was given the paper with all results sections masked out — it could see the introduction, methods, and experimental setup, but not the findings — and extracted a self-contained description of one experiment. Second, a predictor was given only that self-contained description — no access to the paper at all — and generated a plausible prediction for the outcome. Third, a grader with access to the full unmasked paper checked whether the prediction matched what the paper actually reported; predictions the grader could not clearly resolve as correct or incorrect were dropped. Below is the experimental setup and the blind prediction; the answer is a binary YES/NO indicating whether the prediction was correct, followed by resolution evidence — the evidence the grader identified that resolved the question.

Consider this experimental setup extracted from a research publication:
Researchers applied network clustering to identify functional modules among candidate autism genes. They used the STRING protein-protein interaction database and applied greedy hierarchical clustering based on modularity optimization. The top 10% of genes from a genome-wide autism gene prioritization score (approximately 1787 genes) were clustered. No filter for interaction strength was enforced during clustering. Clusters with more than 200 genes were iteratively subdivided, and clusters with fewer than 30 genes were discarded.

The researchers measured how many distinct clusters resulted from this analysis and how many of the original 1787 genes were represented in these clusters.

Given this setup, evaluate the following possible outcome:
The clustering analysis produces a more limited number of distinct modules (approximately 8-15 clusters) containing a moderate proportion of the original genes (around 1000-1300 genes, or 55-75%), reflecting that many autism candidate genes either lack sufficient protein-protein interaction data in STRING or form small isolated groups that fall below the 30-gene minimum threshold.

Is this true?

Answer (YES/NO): NO